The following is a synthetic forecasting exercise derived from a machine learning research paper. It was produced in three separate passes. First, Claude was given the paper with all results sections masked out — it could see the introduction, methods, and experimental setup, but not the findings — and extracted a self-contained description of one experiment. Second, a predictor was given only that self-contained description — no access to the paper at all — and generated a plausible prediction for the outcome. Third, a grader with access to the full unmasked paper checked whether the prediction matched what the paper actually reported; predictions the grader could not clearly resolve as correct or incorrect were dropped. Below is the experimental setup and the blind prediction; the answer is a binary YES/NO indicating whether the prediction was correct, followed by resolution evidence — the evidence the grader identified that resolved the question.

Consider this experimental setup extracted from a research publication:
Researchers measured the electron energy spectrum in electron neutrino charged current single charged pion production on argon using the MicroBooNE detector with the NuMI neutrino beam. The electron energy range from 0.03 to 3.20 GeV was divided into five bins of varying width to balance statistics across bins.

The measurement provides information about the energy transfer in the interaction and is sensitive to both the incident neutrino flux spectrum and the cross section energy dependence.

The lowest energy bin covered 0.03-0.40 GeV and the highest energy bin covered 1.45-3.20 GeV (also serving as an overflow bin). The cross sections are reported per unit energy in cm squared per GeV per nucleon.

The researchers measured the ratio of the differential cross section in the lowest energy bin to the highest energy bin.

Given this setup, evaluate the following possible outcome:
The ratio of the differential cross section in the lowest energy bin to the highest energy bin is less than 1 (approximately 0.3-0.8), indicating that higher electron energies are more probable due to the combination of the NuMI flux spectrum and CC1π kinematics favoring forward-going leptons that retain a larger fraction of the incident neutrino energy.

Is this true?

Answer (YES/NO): NO